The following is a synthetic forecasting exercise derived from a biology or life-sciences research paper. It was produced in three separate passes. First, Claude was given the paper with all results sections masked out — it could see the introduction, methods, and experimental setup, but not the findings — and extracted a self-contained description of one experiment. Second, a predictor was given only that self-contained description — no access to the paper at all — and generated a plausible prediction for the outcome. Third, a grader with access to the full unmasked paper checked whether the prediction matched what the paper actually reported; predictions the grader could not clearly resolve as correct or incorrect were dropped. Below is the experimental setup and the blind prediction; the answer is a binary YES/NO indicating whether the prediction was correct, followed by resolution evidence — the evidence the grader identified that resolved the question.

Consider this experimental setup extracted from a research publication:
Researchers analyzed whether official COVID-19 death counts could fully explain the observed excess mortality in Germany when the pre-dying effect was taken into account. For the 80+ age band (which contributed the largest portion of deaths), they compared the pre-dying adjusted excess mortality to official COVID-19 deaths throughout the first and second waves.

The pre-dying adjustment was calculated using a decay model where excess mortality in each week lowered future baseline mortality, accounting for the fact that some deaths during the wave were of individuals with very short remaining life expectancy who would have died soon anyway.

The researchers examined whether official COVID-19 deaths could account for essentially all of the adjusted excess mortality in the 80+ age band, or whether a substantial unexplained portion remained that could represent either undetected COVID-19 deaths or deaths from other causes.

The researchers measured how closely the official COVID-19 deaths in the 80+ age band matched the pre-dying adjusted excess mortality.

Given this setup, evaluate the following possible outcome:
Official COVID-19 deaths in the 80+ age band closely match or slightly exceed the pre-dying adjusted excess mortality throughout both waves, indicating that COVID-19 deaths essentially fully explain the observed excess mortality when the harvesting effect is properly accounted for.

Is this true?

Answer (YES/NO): NO